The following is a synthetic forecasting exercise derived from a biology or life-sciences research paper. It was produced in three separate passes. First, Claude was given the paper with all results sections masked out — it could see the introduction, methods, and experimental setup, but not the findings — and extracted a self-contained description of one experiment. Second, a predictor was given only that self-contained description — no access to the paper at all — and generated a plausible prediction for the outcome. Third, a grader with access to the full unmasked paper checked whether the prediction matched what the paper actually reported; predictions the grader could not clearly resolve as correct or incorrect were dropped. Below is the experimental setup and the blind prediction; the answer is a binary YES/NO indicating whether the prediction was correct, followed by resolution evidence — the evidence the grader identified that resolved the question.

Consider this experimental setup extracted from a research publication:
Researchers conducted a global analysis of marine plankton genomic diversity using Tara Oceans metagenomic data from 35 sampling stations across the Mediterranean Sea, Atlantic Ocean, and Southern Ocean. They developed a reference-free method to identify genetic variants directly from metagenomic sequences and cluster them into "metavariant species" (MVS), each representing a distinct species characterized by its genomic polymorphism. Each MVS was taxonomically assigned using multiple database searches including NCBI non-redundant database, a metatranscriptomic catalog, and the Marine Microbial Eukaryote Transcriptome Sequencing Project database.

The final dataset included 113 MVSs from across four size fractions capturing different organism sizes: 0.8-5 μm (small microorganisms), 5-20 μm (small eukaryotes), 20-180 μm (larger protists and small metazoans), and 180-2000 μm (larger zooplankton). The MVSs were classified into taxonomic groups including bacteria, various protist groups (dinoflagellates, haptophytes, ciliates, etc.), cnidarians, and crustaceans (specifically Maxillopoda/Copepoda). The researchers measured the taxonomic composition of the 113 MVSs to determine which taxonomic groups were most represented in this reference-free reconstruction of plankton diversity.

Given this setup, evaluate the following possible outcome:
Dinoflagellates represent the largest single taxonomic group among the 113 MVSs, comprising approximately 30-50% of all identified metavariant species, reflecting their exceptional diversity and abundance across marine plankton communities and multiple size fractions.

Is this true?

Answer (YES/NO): NO